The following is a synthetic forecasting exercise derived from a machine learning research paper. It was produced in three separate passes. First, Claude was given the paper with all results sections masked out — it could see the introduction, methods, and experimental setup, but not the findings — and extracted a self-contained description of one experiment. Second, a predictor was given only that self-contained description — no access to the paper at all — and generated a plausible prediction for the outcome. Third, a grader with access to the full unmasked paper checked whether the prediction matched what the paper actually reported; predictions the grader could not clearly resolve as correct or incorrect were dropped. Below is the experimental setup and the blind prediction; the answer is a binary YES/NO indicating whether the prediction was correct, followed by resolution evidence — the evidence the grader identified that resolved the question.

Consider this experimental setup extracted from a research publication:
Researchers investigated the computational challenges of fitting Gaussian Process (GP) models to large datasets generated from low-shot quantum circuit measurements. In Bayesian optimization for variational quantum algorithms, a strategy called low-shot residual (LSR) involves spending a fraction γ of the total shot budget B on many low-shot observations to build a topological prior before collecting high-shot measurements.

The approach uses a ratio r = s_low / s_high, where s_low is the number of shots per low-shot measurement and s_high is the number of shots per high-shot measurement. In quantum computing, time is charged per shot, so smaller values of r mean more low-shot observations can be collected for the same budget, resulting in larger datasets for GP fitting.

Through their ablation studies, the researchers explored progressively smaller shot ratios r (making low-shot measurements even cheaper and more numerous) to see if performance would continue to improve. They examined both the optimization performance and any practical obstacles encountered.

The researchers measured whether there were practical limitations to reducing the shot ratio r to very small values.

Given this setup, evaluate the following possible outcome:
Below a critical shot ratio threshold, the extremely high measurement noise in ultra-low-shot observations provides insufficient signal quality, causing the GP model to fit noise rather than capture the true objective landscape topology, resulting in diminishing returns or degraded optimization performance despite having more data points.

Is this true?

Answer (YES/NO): NO